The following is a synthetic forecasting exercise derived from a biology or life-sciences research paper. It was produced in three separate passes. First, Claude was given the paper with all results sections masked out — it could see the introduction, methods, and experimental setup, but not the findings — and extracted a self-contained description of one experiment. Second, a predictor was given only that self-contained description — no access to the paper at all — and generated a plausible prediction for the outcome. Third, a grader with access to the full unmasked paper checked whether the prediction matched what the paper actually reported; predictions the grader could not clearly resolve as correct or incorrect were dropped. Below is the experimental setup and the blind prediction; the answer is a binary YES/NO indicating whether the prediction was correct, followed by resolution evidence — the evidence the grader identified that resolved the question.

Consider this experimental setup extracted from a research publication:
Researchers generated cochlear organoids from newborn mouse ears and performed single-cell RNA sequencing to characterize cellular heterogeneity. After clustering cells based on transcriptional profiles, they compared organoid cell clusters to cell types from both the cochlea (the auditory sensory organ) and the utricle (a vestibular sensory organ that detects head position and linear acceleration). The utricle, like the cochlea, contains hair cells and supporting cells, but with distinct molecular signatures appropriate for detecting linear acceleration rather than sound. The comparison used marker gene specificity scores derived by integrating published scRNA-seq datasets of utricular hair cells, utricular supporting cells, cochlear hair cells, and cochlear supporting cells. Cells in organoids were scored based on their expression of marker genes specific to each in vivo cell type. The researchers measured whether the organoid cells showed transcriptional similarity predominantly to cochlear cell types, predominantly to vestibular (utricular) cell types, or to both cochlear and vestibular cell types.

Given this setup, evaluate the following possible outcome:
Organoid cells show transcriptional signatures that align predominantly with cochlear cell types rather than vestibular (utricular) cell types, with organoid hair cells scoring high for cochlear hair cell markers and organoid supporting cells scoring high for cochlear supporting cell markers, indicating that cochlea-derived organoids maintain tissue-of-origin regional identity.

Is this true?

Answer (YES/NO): NO